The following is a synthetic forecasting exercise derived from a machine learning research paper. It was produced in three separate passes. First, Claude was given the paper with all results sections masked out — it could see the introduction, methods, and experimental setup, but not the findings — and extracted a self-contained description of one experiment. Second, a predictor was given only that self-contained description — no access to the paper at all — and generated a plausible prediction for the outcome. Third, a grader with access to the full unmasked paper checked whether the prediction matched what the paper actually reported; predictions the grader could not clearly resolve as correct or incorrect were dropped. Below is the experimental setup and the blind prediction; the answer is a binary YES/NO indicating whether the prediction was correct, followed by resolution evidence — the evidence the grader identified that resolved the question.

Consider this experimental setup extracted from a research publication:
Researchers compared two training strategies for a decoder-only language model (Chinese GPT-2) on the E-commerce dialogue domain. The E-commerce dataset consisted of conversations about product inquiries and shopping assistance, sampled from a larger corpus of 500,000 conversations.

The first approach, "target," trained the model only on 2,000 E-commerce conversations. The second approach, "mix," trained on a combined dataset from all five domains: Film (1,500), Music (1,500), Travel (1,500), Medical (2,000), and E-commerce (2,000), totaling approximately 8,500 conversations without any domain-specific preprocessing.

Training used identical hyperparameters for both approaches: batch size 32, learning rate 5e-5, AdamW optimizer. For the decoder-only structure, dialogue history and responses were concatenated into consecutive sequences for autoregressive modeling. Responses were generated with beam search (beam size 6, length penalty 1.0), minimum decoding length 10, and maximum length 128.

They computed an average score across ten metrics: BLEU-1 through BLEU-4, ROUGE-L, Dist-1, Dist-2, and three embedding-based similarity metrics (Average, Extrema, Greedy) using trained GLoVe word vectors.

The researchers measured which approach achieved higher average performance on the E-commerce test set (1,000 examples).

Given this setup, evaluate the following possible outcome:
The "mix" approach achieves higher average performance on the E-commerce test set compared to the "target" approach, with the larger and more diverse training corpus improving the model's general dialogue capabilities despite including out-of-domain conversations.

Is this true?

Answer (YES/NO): NO